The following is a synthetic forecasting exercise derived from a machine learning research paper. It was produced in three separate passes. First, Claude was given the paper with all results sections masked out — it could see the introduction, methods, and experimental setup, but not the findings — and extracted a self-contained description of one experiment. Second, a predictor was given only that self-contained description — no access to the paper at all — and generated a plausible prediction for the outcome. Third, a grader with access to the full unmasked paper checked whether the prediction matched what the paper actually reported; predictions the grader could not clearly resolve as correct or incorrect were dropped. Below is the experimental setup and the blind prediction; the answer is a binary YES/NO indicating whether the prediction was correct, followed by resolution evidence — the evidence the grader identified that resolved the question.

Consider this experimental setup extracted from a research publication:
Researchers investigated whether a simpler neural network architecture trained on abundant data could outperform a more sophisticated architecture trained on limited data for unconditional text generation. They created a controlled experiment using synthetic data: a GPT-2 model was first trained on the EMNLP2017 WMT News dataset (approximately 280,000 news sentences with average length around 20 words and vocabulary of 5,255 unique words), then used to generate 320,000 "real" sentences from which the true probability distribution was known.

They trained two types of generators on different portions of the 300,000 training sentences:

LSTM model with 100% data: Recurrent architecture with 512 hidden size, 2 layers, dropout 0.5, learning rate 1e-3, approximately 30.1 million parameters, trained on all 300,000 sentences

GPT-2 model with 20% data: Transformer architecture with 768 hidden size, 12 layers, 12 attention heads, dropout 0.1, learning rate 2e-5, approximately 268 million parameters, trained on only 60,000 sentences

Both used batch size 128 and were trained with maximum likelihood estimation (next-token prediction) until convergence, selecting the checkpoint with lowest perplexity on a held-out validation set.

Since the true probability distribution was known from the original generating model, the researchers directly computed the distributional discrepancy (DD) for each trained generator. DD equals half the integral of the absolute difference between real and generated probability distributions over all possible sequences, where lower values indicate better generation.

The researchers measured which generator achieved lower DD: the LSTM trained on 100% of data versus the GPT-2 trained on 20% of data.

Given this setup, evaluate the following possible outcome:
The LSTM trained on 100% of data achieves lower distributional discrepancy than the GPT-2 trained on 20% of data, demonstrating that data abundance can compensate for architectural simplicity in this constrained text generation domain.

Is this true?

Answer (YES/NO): YES